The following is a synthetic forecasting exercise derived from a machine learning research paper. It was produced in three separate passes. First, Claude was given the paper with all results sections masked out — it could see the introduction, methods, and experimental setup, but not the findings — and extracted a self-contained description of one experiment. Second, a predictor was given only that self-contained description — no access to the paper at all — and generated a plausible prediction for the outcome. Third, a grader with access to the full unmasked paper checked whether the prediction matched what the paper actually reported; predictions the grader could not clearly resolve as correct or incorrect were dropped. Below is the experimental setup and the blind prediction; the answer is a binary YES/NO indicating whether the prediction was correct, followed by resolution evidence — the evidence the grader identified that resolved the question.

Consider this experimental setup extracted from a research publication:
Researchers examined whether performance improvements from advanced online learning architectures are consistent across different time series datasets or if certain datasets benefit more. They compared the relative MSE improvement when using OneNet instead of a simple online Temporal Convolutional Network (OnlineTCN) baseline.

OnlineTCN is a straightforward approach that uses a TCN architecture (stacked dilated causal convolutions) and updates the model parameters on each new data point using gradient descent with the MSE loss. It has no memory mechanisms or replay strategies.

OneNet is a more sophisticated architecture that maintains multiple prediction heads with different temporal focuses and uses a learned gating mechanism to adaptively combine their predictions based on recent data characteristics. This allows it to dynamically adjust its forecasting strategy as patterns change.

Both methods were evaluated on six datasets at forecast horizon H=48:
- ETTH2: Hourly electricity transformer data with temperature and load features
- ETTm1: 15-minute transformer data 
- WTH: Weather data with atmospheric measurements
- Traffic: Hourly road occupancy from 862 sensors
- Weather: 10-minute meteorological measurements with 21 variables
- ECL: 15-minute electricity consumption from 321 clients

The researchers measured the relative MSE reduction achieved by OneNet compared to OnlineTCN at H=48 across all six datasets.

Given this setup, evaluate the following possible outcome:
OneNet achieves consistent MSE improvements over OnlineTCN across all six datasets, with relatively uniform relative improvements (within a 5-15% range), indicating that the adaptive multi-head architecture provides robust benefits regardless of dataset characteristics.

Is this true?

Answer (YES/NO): NO